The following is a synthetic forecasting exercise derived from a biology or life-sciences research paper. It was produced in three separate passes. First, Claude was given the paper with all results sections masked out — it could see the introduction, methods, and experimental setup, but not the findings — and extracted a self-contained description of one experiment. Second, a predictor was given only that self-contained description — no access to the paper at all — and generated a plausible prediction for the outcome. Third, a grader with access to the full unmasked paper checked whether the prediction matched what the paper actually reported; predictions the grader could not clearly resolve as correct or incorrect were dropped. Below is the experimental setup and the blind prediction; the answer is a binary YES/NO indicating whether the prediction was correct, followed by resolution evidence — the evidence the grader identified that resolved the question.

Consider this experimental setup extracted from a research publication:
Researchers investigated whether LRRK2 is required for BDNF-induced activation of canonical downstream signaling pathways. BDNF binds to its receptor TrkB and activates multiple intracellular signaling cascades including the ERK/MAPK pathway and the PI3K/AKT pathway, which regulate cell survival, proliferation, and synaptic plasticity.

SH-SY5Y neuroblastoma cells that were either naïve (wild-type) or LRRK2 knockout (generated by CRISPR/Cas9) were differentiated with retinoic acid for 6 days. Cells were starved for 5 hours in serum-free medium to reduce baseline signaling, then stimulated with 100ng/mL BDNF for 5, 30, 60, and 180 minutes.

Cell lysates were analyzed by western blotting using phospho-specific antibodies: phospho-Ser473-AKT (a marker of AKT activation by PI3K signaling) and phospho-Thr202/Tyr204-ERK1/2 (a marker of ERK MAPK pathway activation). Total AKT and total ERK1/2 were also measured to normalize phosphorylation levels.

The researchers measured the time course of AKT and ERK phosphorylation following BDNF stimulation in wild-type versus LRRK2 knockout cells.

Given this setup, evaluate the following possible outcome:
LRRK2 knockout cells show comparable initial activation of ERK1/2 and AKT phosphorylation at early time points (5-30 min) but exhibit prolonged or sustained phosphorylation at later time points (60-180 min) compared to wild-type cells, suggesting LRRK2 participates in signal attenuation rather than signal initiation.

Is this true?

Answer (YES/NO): NO